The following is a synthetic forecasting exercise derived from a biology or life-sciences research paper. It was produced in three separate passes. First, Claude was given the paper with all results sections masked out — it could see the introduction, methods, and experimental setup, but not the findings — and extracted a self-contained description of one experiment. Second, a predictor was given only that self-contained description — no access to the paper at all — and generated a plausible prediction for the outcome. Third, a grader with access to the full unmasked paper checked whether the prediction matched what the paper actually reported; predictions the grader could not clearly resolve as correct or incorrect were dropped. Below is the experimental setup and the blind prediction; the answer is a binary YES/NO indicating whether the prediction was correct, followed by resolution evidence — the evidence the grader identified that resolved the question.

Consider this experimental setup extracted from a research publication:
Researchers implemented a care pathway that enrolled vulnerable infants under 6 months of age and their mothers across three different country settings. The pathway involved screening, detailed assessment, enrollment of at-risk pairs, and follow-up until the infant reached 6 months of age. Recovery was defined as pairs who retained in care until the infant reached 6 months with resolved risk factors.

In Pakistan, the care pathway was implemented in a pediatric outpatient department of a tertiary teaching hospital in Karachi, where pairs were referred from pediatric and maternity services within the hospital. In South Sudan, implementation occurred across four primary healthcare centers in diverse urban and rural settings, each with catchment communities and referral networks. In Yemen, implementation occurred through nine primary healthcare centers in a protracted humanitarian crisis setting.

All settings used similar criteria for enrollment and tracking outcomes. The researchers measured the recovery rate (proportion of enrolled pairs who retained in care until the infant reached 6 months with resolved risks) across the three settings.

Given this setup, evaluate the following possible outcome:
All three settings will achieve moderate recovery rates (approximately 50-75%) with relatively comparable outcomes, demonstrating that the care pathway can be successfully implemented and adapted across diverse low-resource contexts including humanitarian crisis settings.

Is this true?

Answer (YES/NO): NO